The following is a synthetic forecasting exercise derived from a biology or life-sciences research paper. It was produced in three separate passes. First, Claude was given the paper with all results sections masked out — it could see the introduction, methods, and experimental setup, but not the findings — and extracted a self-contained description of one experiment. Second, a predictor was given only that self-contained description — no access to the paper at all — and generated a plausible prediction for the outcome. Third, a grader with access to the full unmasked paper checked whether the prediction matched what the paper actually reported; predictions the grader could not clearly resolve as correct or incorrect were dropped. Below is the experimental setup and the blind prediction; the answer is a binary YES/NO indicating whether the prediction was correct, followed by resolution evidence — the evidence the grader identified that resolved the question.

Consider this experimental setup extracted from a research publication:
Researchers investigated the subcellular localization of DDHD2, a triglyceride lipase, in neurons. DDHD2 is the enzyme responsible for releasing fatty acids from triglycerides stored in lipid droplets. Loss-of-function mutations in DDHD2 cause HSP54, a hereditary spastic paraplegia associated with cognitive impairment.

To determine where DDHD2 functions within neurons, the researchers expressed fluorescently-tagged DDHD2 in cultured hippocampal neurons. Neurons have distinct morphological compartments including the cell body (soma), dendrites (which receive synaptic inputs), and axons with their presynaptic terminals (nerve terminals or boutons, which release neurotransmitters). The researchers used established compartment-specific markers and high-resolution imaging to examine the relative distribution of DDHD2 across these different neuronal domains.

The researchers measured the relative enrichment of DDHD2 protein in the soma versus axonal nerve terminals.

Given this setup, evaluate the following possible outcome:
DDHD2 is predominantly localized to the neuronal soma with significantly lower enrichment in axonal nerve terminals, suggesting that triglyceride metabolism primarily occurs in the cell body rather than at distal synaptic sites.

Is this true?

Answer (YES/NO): NO